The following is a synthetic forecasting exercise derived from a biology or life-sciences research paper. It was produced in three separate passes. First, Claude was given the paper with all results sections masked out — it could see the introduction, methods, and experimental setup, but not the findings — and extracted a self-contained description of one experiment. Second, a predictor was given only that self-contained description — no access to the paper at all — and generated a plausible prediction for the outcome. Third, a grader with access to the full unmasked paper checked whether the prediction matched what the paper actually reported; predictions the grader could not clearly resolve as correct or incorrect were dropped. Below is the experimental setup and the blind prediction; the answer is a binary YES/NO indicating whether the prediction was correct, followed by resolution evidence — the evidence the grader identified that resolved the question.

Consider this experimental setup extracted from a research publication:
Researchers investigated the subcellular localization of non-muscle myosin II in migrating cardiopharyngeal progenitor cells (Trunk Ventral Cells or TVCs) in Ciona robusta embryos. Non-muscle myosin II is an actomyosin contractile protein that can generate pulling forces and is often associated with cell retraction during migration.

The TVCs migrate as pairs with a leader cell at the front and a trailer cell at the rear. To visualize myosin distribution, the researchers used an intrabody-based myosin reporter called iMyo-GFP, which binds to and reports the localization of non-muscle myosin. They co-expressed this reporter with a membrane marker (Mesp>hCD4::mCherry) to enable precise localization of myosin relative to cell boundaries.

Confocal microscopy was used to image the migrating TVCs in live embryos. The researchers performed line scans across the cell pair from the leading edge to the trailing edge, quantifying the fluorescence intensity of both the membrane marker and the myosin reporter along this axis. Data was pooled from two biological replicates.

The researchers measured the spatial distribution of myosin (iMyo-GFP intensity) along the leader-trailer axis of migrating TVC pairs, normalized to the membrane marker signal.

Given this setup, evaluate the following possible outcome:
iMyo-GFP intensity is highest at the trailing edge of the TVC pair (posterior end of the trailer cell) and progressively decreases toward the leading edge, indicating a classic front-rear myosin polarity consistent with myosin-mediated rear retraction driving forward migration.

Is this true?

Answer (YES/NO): YES